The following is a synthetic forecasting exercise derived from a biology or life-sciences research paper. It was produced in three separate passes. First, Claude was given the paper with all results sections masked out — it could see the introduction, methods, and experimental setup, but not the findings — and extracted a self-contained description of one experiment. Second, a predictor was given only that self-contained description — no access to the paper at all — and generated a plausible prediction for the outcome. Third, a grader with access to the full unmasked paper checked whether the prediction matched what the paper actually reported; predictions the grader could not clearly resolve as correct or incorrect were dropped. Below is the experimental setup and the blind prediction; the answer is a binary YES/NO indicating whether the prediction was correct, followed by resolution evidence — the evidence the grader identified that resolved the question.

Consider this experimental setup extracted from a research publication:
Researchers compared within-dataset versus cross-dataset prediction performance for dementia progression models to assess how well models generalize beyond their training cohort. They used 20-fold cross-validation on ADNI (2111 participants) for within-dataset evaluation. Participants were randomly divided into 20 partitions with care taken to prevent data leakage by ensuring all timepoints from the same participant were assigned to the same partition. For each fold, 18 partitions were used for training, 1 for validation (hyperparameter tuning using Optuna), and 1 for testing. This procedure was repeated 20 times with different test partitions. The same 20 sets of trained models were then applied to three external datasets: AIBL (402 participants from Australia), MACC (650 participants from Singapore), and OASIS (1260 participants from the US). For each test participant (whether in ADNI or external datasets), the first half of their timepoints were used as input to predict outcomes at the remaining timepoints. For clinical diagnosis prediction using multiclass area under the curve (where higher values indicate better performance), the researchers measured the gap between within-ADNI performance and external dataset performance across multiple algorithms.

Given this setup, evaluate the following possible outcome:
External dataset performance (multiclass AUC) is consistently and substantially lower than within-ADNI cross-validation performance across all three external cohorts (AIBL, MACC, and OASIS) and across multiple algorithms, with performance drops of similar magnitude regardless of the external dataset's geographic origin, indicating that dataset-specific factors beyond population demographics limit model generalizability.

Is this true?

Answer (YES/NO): NO